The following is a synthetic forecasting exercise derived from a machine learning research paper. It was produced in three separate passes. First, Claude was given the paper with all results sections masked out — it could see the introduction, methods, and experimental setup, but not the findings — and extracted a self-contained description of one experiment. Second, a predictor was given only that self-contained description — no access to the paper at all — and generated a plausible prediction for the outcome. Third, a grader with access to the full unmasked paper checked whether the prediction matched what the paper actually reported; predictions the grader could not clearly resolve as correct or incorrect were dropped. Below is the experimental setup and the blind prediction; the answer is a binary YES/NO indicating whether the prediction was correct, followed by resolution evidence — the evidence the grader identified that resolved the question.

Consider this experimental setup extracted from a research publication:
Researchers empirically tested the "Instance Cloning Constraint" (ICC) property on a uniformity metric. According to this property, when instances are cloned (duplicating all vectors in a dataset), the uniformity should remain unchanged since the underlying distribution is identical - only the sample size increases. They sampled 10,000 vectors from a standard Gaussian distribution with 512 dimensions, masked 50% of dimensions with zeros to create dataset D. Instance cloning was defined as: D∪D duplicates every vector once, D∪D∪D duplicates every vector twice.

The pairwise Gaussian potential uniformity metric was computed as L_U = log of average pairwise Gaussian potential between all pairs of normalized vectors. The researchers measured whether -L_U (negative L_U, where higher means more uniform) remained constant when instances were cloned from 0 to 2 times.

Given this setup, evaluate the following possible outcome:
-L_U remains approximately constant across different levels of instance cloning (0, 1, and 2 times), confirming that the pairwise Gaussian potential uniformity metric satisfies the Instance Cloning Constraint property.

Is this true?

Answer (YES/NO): NO